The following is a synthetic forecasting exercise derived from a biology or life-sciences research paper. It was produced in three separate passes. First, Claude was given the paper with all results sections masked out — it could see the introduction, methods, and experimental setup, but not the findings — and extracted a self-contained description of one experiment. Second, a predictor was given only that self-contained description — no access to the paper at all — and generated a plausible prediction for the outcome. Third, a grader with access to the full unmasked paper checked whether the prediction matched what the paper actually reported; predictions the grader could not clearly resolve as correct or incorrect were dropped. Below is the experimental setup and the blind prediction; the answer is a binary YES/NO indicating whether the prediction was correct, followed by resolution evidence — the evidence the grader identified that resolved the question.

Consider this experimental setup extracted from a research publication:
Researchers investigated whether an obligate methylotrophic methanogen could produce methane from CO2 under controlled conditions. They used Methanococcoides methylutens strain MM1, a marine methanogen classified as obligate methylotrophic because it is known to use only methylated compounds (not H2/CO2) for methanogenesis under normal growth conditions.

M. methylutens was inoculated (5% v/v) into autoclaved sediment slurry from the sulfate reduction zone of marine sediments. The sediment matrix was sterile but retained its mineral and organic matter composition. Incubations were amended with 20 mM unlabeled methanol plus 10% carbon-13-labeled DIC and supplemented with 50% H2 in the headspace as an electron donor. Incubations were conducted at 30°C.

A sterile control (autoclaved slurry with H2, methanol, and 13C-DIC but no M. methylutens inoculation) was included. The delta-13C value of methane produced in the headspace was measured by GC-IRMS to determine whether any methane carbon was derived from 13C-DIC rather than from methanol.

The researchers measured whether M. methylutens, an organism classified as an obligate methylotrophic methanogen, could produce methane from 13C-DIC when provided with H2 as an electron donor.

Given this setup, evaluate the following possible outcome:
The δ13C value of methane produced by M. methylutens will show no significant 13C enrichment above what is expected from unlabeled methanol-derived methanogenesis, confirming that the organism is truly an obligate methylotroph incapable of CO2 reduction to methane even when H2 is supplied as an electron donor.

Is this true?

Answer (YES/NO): NO